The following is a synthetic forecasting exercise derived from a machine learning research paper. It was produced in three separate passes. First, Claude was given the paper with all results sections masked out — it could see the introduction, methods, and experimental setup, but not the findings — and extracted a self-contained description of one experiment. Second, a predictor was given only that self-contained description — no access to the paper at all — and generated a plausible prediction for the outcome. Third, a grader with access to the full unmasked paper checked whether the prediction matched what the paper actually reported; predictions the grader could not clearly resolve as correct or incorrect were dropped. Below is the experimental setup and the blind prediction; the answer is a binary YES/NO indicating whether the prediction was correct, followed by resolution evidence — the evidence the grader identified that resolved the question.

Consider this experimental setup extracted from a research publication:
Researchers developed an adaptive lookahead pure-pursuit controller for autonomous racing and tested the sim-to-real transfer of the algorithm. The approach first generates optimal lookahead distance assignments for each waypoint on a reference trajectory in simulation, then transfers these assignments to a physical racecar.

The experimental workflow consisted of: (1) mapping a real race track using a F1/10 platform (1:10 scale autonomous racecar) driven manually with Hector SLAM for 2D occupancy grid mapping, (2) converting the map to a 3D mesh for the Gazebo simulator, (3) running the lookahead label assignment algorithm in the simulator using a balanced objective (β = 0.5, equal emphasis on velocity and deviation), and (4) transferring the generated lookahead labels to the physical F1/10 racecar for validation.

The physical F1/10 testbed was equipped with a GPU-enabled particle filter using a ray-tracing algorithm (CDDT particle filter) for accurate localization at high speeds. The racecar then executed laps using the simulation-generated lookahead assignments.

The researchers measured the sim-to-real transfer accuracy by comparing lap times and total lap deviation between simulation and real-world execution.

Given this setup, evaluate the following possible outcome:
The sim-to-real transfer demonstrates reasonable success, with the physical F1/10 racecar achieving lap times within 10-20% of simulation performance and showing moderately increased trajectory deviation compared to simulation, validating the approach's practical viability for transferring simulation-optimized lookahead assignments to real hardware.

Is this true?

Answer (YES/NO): NO